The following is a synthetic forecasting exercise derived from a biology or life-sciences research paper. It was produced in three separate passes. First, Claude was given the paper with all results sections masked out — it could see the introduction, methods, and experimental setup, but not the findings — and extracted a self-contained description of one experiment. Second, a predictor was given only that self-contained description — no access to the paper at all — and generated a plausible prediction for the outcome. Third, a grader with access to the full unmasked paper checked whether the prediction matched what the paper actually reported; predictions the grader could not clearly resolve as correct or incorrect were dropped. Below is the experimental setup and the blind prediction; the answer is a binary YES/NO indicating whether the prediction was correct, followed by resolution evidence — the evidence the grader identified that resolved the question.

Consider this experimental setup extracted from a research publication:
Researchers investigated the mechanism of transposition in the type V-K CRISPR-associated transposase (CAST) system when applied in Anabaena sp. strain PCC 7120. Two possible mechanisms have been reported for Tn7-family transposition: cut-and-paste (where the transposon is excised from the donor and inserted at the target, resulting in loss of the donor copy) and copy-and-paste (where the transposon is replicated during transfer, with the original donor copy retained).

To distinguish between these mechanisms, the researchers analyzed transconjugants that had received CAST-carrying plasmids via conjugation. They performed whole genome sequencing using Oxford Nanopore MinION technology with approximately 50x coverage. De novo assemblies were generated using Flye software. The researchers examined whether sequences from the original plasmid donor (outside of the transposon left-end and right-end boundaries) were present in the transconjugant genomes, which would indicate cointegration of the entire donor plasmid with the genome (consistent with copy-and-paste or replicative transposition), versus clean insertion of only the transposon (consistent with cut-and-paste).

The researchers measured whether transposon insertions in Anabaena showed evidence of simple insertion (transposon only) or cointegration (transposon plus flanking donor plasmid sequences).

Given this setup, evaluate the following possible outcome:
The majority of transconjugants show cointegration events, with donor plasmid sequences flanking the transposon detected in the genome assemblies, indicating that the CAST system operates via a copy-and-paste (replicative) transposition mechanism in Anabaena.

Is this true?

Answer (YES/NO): NO